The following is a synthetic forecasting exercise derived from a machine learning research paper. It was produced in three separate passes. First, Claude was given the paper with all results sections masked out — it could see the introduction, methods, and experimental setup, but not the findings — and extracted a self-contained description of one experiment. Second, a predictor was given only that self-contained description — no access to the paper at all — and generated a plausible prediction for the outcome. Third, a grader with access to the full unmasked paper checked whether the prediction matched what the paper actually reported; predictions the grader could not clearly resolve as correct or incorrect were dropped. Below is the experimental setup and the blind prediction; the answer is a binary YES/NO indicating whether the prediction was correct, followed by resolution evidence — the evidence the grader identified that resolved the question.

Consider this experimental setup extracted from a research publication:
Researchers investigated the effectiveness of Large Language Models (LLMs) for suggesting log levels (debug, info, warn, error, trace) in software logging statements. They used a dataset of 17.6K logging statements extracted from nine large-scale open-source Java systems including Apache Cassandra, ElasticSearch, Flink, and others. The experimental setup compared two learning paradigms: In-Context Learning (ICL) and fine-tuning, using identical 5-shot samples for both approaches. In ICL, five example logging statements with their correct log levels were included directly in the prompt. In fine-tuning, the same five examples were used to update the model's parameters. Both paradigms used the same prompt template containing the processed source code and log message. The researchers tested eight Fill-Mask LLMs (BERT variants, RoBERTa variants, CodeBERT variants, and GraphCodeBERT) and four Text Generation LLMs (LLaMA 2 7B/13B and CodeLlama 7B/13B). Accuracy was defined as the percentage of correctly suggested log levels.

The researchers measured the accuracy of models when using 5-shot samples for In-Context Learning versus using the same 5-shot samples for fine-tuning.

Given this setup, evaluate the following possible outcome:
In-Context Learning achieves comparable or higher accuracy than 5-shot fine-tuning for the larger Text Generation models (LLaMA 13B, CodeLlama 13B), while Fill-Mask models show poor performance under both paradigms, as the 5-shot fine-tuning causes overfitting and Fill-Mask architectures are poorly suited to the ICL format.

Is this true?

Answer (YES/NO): NO